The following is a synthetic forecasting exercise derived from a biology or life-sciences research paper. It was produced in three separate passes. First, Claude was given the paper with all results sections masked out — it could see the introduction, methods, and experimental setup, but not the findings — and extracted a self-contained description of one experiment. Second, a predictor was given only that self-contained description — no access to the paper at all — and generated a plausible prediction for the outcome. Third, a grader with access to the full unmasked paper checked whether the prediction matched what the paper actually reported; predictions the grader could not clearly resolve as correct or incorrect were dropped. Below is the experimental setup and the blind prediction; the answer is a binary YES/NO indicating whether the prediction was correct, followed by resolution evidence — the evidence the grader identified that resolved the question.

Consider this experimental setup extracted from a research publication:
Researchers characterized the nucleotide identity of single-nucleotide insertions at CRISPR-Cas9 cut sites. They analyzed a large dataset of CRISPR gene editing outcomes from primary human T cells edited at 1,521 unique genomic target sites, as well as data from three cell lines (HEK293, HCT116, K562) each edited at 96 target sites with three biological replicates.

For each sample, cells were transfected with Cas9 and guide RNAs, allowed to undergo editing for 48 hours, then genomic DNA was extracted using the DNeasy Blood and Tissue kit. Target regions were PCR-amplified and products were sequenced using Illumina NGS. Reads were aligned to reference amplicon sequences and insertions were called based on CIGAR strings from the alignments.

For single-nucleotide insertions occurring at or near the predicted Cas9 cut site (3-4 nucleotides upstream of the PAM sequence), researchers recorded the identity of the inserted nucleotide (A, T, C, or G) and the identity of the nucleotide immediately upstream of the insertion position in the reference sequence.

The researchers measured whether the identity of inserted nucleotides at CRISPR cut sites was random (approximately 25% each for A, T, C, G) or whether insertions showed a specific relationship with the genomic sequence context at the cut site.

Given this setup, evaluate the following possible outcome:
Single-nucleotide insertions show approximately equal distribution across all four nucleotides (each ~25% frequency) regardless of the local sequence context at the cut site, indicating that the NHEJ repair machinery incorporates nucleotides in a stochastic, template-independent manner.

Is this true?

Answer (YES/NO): NO